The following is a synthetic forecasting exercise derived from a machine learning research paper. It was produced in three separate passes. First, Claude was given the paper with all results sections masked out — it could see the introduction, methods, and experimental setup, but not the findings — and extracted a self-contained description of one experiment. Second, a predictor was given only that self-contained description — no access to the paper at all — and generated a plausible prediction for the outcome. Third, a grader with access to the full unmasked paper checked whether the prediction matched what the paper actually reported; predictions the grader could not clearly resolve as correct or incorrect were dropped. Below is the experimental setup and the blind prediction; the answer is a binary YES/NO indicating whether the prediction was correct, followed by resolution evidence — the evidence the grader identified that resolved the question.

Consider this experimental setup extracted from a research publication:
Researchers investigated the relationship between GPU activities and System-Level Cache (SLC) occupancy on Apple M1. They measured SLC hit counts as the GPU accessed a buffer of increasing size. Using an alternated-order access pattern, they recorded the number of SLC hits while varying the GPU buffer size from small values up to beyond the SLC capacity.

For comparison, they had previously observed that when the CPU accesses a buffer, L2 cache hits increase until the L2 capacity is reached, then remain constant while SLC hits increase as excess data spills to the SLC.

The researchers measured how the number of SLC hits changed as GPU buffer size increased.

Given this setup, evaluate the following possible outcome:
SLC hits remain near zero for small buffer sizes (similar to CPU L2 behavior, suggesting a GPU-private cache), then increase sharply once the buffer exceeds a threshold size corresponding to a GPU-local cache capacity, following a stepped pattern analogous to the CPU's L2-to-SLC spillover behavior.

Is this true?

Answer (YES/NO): NO